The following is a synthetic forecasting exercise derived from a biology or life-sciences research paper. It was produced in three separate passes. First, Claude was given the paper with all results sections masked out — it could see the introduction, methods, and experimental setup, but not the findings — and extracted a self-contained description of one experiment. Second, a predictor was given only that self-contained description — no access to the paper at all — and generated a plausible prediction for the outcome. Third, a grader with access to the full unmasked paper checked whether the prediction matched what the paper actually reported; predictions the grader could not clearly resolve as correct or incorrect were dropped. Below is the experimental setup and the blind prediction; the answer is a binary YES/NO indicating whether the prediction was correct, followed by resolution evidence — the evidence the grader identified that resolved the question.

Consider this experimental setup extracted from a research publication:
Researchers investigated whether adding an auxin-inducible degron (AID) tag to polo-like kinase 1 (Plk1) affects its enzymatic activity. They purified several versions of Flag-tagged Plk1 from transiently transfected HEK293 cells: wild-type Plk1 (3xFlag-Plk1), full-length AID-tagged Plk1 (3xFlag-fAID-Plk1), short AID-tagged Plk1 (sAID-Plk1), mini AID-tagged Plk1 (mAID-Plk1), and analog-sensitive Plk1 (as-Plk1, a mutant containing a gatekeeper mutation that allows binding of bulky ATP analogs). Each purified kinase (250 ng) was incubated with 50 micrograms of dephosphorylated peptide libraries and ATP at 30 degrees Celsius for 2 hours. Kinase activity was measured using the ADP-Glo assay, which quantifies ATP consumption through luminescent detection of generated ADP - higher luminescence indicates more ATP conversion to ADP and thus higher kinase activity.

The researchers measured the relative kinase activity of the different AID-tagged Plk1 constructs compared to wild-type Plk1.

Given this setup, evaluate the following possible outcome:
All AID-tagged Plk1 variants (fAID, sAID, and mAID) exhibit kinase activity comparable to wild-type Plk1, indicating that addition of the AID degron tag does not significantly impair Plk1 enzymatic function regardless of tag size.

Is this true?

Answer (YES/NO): NO